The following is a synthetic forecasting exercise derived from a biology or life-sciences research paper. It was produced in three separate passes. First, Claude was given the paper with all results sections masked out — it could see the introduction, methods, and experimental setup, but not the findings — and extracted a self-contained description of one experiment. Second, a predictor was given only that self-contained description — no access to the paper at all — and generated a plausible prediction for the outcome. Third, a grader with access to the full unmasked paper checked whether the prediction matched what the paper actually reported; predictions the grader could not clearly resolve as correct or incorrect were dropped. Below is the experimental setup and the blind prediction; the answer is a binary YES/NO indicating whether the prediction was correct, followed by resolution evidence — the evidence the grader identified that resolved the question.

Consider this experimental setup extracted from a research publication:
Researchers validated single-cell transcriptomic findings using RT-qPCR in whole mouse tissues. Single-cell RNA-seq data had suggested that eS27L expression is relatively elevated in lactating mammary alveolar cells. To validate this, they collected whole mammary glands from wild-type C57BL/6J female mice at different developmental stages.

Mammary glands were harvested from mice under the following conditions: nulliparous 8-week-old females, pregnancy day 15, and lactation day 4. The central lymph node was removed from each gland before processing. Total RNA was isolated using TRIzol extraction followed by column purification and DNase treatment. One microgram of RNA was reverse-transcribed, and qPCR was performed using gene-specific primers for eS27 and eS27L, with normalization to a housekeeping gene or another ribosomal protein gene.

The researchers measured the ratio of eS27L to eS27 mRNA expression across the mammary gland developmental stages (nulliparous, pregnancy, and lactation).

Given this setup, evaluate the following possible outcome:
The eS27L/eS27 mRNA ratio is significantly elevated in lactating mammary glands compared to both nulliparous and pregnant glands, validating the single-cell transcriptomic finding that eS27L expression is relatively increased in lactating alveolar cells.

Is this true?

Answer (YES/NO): YES